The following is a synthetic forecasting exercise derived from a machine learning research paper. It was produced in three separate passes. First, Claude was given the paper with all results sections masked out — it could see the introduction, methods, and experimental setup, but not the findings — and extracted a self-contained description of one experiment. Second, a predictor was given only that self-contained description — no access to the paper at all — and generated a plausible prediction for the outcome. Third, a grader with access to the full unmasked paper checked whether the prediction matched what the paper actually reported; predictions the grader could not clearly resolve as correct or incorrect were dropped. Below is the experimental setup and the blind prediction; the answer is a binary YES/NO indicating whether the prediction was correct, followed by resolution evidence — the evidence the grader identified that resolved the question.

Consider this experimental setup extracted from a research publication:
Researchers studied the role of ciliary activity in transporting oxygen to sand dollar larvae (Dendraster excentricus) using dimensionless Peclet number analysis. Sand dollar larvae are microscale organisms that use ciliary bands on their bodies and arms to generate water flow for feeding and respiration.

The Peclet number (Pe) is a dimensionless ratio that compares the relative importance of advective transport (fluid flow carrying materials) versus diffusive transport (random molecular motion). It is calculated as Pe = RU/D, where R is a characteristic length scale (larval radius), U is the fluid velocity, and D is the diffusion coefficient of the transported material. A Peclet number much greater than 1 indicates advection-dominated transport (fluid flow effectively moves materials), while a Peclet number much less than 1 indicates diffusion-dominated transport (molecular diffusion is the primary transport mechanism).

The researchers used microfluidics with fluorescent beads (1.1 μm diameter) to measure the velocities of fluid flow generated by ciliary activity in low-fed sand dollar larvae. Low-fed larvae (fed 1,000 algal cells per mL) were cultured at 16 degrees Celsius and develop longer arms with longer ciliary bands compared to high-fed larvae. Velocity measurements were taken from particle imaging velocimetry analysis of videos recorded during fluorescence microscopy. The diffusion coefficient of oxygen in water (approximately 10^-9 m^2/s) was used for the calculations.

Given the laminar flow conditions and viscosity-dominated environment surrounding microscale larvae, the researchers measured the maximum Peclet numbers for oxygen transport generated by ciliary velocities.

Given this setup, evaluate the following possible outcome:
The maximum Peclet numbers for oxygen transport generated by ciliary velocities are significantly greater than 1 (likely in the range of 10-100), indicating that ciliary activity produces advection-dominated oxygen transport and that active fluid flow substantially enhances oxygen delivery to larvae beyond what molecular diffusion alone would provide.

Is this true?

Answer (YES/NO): YES